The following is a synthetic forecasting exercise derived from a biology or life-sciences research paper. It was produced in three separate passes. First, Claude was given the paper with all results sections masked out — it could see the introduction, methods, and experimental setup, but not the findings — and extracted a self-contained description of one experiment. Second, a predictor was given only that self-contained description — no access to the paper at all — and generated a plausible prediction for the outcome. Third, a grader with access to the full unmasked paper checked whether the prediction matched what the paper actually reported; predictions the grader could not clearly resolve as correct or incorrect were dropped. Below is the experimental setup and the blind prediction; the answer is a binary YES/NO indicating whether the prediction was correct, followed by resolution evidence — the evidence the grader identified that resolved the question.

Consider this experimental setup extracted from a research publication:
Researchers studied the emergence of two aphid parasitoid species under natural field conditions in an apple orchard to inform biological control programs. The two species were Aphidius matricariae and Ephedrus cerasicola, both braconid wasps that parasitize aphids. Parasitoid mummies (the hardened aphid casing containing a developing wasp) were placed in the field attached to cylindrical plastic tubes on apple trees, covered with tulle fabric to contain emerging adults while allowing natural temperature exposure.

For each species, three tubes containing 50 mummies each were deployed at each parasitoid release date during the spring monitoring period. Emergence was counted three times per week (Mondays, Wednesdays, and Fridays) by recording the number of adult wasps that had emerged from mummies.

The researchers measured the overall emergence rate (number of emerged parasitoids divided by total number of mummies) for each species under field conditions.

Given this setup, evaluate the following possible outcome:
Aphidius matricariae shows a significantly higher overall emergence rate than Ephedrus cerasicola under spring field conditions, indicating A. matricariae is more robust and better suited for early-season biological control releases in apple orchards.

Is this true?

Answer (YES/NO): YES